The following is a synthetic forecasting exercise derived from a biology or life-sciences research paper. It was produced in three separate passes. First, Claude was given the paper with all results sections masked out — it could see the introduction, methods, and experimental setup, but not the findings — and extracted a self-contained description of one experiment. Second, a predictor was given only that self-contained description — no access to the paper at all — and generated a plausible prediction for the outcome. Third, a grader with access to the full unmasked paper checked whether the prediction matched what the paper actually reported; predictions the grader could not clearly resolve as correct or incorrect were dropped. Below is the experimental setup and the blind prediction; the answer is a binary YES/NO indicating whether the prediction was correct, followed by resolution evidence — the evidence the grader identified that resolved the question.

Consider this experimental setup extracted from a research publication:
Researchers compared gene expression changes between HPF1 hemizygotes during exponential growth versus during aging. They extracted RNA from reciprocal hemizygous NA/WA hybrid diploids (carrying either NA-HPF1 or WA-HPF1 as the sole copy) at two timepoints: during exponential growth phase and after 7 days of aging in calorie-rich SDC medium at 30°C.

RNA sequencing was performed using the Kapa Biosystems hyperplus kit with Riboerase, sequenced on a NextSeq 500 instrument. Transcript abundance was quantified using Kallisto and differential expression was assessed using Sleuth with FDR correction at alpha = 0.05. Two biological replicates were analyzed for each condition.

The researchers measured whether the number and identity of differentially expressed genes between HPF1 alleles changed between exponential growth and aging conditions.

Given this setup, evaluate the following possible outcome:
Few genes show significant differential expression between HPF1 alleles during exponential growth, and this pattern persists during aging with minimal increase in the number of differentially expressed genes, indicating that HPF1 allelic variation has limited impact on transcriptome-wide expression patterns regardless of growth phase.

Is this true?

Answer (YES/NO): NO